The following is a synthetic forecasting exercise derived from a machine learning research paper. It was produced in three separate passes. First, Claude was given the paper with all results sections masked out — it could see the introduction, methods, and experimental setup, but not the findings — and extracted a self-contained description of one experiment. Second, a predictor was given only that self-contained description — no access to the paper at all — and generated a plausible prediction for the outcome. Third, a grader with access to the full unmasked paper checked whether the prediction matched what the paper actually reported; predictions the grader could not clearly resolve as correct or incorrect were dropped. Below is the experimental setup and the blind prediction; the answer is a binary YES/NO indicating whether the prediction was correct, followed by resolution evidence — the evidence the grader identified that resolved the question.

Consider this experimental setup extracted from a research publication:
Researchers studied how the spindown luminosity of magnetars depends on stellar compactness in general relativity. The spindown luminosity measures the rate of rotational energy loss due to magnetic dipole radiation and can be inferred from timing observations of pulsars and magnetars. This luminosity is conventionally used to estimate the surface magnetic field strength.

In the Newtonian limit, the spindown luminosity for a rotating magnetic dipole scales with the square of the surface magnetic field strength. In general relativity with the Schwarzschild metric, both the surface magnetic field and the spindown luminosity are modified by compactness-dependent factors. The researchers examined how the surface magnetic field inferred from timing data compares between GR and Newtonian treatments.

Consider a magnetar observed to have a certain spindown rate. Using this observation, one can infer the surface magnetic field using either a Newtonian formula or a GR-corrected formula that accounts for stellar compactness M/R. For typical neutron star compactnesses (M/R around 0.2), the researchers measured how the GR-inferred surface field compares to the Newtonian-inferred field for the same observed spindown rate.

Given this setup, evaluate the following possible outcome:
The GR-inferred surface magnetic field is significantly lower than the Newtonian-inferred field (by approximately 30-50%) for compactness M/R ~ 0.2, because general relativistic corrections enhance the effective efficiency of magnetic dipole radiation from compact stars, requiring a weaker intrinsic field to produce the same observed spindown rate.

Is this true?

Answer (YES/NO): NO